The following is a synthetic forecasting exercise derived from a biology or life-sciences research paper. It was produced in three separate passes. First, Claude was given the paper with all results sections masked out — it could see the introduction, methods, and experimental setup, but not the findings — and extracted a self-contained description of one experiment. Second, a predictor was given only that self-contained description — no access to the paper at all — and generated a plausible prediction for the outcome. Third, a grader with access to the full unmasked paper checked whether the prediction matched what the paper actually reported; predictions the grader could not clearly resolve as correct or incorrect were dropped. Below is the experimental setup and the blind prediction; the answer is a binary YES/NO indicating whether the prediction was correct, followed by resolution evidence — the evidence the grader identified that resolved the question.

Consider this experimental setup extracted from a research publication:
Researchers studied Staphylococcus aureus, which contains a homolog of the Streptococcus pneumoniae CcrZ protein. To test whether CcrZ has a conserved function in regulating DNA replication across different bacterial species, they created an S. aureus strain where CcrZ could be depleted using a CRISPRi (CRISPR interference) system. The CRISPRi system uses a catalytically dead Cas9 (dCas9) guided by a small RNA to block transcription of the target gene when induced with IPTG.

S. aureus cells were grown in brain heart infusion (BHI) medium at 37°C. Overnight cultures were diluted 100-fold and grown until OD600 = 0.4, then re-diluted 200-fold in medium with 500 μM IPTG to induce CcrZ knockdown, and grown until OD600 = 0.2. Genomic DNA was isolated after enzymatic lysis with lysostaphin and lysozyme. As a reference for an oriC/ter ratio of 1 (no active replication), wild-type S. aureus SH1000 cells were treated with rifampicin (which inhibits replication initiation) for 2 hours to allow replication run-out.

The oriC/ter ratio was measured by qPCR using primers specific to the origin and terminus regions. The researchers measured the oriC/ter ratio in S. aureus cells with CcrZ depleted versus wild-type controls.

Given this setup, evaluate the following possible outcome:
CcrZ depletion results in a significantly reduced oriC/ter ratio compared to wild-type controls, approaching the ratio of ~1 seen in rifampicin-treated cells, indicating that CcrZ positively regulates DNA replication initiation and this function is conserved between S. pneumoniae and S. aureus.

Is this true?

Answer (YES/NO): YES